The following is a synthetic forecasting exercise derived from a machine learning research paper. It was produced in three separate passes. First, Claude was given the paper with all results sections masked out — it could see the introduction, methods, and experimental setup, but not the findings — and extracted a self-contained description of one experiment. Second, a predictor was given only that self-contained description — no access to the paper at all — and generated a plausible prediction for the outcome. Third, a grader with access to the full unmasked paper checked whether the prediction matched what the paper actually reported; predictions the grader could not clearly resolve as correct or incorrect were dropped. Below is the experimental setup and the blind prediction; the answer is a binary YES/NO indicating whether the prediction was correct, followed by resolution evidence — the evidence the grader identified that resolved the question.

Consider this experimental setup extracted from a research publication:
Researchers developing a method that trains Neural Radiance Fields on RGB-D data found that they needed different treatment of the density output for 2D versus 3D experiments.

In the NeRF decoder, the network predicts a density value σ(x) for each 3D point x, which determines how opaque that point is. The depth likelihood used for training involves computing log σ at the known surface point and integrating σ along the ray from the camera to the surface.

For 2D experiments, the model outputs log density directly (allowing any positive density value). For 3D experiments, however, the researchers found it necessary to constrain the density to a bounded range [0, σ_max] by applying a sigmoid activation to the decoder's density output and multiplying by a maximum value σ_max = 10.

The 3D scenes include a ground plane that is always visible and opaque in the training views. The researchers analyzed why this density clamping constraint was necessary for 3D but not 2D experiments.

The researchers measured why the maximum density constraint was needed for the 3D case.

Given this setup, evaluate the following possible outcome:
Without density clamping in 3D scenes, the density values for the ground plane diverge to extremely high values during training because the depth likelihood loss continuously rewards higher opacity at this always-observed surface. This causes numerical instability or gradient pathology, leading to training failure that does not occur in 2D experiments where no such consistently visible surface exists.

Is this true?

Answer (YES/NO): NO